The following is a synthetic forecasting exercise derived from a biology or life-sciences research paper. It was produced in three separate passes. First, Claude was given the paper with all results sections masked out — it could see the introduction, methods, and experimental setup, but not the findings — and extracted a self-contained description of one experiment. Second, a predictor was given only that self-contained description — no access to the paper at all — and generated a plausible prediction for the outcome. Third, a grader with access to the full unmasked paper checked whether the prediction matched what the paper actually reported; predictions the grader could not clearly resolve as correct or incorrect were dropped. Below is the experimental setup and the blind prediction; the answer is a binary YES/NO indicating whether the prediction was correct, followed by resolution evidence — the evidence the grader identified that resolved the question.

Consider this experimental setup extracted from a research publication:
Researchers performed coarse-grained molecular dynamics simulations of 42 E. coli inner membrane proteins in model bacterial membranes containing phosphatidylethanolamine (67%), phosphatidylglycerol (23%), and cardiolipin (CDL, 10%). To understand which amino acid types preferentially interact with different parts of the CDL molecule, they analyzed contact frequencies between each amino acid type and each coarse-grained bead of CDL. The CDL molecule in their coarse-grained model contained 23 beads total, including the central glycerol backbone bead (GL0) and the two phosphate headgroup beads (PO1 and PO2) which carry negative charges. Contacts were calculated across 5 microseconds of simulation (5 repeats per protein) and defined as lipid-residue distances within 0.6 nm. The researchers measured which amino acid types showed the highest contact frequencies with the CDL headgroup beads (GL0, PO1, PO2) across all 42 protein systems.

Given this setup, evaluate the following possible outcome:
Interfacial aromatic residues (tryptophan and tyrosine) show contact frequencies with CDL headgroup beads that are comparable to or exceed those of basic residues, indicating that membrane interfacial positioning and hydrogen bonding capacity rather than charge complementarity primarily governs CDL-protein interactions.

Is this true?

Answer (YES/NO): NO